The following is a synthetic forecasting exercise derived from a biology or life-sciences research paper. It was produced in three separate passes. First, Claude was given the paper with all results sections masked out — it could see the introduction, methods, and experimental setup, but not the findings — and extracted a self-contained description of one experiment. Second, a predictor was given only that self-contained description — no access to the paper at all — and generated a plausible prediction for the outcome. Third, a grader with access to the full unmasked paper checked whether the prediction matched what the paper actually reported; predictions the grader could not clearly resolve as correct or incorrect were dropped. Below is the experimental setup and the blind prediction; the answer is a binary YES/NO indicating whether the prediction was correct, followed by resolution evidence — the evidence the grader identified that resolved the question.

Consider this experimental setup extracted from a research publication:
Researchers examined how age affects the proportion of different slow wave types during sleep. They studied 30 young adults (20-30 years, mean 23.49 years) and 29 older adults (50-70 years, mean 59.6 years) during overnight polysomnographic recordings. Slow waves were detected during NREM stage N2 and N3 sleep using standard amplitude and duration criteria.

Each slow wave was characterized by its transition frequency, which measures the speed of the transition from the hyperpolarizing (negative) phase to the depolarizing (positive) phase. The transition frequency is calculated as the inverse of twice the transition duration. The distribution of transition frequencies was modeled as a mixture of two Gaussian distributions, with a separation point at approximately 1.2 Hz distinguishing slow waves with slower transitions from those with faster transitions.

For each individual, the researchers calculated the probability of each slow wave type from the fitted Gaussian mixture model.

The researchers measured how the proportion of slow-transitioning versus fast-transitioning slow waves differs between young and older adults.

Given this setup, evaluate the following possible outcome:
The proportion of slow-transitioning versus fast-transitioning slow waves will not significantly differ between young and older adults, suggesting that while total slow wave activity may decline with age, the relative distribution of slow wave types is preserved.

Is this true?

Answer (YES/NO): NO